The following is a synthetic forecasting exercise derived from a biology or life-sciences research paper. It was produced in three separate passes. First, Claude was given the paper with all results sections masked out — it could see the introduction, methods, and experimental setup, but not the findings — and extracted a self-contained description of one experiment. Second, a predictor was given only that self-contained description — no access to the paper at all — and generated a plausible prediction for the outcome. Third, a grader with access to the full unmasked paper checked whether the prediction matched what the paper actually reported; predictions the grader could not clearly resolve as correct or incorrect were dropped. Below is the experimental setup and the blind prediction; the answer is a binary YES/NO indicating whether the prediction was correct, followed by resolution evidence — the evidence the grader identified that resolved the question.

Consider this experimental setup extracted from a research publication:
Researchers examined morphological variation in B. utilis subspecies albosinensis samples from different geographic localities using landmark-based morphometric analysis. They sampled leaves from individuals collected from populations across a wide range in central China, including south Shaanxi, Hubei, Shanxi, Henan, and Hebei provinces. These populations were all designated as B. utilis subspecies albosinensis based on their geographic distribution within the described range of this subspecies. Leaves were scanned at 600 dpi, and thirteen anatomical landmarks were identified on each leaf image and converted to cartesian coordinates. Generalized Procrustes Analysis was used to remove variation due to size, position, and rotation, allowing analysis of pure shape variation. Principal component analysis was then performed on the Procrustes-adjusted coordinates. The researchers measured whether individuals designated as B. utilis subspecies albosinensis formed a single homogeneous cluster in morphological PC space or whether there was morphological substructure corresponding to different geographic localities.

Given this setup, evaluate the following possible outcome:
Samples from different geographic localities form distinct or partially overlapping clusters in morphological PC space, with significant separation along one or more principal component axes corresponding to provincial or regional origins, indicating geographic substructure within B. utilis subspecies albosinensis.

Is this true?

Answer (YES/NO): NO